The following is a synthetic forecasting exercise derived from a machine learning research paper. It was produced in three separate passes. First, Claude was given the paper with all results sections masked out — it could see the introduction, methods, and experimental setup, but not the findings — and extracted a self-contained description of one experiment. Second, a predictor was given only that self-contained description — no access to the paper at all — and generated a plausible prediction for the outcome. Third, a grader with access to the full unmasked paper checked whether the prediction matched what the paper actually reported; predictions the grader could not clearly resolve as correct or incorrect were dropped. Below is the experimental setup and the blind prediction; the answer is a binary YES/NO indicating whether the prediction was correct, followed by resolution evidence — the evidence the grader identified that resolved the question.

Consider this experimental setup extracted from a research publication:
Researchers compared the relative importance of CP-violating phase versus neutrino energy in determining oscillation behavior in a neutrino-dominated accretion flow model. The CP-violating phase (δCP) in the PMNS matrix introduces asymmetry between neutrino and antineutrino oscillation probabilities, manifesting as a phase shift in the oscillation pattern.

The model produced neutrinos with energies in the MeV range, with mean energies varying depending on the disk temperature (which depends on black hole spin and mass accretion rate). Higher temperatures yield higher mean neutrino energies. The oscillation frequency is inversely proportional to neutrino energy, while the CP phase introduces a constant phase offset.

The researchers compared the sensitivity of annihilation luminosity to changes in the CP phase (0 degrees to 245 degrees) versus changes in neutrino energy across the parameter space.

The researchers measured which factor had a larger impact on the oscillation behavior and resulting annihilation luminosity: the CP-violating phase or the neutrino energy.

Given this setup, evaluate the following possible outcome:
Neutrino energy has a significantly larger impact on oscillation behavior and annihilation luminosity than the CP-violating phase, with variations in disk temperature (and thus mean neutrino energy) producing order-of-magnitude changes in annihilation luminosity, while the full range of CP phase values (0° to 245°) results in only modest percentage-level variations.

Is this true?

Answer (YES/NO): NO